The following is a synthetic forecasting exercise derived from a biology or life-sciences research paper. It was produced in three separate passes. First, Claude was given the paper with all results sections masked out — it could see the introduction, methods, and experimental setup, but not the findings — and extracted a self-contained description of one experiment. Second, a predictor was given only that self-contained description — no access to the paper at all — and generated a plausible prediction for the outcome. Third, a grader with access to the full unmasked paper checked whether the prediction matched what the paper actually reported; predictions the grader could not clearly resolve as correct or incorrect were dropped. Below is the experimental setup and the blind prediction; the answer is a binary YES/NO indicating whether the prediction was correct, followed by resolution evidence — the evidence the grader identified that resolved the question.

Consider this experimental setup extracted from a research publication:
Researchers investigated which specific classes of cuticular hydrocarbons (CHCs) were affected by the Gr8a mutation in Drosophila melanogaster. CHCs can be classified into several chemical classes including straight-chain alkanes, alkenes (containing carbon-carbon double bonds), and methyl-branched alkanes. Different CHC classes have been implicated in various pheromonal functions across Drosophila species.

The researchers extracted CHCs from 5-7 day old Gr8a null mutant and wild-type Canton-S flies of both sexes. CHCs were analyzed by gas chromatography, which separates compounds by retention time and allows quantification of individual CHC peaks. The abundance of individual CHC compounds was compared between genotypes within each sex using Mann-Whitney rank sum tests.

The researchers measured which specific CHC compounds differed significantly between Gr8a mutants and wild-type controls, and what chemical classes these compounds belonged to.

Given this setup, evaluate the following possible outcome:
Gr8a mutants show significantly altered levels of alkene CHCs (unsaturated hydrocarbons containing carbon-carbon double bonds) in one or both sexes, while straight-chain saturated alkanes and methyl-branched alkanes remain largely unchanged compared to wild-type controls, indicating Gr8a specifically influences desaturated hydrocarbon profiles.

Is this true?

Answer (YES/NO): NO